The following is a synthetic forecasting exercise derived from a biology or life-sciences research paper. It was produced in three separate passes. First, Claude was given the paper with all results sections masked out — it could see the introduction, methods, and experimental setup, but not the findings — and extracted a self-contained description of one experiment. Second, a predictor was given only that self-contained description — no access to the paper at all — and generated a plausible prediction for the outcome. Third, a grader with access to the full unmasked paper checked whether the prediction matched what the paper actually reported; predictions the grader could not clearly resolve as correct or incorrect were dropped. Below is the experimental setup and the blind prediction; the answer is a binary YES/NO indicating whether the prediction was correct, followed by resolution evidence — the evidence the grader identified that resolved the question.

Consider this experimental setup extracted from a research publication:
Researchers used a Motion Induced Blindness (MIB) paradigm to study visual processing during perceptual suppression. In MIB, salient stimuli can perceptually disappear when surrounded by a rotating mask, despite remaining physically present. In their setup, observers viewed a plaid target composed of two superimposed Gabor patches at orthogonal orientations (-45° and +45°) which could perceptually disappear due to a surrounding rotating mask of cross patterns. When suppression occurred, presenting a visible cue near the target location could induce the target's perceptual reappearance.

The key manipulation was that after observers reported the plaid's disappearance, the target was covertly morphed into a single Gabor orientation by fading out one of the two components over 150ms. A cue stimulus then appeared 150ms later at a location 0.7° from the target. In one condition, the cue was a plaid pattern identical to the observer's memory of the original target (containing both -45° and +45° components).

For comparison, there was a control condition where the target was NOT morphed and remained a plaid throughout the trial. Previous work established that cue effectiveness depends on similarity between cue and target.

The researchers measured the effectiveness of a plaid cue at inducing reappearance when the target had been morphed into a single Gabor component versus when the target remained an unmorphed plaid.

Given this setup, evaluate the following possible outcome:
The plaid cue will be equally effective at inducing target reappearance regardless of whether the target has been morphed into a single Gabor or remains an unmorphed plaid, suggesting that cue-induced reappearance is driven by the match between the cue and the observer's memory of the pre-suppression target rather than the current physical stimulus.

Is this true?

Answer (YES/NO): NO